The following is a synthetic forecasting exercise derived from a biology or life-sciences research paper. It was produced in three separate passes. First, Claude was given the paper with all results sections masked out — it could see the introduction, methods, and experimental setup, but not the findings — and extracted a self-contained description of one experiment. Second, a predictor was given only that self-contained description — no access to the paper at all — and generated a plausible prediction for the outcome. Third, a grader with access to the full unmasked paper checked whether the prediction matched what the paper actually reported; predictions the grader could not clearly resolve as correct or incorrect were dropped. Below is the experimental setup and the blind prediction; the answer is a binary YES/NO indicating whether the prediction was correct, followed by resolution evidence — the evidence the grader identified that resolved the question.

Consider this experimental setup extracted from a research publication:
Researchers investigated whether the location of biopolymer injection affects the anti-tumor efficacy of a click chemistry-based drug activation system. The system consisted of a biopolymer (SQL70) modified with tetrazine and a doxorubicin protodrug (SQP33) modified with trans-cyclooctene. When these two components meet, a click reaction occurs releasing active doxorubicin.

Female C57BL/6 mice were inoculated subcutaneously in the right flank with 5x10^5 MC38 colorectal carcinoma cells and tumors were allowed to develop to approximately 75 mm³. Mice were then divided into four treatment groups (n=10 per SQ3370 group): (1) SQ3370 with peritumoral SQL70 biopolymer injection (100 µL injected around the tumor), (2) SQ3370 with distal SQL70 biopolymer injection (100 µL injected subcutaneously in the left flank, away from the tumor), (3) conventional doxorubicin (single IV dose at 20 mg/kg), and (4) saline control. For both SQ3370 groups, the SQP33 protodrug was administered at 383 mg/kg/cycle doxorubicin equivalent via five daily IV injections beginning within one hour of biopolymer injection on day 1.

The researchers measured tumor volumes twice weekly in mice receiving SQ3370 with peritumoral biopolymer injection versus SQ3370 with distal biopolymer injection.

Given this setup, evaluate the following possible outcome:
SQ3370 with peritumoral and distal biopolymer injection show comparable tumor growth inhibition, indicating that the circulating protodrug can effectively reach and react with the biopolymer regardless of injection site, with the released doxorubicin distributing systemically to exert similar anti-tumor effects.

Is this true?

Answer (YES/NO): NO